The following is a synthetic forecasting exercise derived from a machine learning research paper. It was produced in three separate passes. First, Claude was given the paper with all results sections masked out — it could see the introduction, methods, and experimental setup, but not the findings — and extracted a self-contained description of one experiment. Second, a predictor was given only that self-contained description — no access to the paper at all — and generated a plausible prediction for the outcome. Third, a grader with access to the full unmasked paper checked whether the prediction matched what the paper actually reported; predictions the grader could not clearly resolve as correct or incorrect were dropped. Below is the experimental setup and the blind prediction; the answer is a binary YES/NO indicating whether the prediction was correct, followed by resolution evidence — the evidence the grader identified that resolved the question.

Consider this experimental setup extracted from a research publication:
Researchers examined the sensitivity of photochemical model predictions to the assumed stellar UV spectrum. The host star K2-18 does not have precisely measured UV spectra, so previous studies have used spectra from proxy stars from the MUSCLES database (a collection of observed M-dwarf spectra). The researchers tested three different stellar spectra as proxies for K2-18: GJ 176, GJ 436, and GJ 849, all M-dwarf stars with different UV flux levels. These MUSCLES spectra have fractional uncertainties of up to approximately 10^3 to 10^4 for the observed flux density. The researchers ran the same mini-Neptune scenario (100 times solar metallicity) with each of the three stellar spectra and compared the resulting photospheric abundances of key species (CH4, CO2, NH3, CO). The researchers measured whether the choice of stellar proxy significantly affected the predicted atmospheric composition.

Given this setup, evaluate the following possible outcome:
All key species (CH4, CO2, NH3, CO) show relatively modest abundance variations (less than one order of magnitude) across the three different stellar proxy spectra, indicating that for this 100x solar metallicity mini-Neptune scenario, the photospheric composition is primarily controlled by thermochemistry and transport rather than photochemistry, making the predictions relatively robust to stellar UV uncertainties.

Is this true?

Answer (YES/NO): NO